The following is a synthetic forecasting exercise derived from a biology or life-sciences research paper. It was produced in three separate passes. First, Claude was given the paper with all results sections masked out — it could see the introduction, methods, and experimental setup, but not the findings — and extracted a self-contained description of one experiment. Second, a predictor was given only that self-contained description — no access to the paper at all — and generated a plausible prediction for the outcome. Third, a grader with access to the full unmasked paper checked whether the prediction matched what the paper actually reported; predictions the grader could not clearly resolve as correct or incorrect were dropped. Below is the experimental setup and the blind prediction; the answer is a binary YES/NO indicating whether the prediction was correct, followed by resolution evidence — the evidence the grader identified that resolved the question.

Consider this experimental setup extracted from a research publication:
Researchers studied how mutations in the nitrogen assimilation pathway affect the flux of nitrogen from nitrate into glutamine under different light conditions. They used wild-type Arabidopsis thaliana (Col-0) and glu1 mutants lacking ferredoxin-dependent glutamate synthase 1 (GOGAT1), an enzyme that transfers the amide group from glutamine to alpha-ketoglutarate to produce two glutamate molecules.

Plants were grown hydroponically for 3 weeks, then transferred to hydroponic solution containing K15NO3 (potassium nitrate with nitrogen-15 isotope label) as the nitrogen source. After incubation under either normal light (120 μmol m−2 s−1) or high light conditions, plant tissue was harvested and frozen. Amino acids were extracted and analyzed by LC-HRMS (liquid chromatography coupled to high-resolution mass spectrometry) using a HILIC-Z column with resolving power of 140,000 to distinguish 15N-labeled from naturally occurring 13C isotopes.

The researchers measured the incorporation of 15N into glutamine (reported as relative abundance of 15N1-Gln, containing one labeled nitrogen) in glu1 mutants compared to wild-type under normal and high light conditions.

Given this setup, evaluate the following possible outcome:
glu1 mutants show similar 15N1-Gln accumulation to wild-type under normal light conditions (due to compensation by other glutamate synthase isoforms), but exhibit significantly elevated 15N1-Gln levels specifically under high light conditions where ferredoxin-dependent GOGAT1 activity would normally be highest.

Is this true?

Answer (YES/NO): NO